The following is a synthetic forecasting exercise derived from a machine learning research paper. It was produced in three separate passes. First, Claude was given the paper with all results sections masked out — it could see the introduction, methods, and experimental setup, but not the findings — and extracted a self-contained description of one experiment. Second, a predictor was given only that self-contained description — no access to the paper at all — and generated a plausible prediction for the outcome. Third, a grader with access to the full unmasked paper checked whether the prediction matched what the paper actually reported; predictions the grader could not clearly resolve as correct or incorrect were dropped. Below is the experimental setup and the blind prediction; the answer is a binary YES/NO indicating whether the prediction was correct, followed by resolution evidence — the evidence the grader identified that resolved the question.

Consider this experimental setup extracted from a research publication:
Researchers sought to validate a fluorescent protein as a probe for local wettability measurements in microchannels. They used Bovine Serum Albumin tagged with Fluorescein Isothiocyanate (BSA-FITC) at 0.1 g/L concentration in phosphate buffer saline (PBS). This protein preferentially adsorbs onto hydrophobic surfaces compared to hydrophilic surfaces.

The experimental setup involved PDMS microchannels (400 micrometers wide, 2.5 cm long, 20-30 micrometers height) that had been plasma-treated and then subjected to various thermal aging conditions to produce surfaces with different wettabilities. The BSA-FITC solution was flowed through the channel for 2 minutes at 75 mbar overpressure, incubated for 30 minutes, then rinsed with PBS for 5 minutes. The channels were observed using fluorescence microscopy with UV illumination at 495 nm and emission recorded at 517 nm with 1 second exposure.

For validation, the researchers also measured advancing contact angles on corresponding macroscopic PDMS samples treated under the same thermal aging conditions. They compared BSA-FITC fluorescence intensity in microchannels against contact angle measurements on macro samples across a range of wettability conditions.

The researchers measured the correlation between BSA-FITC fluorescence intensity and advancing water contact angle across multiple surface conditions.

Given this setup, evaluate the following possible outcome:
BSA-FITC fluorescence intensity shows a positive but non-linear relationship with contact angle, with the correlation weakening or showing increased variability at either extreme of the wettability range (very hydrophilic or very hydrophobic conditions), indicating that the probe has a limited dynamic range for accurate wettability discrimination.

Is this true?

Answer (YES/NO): NO